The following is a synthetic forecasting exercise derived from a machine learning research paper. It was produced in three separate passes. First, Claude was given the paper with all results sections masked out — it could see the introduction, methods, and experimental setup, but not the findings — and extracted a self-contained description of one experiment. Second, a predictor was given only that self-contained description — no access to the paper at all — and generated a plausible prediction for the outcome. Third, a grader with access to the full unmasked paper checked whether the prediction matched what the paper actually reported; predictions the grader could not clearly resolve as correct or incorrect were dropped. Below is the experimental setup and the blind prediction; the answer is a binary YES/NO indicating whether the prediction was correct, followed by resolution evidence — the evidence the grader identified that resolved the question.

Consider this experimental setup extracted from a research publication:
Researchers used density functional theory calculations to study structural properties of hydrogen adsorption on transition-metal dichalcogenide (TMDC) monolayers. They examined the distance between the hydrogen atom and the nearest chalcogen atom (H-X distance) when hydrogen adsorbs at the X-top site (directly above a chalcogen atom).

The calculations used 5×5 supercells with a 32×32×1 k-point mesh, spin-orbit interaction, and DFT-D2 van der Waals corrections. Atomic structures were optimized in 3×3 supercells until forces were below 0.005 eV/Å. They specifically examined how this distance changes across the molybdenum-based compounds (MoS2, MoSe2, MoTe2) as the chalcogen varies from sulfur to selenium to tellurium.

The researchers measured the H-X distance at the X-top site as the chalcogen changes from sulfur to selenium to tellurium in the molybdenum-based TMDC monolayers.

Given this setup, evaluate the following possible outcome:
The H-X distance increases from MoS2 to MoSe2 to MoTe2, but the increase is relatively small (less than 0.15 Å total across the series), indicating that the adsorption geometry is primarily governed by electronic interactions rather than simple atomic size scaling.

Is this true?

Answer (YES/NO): NO